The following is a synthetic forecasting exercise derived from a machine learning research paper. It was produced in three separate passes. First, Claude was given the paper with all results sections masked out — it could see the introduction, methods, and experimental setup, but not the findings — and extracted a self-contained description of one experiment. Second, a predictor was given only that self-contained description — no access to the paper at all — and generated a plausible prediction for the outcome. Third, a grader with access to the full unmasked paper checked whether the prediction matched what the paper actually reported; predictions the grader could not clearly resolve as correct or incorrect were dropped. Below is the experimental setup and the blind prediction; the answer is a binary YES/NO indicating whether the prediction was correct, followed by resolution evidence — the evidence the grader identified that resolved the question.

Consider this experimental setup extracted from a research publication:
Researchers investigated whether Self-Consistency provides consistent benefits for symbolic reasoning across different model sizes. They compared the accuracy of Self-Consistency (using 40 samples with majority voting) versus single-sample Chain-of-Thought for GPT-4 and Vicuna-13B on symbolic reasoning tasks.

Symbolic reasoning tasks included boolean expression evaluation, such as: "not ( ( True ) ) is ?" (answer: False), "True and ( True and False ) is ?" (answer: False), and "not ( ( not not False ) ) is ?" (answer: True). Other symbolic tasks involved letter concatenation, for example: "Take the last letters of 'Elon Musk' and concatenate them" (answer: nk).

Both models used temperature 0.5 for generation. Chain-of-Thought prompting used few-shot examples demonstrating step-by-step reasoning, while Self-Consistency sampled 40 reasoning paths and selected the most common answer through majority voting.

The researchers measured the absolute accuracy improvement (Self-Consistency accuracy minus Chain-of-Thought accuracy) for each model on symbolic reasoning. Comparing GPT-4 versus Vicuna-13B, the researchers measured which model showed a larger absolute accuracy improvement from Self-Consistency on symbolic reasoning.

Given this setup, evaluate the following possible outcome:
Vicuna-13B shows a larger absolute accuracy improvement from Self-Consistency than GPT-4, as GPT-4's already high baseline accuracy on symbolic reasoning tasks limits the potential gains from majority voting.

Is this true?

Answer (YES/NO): YES